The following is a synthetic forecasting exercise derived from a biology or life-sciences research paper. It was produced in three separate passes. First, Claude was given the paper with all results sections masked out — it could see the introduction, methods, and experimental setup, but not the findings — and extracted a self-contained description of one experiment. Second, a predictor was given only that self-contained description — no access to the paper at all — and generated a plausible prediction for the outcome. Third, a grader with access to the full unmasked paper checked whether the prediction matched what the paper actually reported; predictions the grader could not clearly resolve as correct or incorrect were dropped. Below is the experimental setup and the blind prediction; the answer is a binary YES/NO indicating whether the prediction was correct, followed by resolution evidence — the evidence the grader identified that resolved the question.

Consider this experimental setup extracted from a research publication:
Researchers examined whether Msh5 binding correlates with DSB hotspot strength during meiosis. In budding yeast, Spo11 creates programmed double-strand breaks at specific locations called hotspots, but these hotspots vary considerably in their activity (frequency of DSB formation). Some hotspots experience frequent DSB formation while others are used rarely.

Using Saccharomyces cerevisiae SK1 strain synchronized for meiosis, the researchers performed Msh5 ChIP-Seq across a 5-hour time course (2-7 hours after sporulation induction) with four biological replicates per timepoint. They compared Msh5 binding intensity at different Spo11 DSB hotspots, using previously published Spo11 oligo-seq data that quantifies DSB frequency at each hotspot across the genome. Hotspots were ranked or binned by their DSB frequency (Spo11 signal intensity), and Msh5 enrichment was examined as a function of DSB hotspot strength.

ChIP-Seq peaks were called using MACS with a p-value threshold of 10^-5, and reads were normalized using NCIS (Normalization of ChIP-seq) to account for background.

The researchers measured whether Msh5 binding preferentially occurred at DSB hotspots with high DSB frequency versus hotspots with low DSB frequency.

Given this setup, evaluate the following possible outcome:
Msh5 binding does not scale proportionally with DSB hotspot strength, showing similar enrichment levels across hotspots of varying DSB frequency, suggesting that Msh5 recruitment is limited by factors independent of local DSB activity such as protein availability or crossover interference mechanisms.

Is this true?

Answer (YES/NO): NO